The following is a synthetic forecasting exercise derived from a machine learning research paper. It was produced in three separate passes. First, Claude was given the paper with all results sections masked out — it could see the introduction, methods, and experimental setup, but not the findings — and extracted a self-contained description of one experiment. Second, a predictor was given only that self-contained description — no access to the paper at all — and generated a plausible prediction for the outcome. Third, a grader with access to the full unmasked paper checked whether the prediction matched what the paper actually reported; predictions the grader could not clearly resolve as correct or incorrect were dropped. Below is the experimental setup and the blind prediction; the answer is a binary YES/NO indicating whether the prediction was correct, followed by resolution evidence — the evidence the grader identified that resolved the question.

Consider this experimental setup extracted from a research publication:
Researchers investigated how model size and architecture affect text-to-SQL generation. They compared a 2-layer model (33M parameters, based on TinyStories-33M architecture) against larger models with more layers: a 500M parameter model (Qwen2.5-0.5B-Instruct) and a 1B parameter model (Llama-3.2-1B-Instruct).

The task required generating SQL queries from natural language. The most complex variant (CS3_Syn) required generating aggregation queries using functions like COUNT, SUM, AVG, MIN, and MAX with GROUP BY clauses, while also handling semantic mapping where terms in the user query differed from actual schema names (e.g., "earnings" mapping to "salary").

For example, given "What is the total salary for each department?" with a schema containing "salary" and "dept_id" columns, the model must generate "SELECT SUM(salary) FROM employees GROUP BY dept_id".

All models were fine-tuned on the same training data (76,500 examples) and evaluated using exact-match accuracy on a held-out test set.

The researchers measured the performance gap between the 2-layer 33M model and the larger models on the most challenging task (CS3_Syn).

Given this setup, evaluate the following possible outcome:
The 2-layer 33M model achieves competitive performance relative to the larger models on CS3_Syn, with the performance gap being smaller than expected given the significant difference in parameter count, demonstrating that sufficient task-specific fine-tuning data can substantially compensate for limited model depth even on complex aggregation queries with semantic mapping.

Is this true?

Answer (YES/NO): NO